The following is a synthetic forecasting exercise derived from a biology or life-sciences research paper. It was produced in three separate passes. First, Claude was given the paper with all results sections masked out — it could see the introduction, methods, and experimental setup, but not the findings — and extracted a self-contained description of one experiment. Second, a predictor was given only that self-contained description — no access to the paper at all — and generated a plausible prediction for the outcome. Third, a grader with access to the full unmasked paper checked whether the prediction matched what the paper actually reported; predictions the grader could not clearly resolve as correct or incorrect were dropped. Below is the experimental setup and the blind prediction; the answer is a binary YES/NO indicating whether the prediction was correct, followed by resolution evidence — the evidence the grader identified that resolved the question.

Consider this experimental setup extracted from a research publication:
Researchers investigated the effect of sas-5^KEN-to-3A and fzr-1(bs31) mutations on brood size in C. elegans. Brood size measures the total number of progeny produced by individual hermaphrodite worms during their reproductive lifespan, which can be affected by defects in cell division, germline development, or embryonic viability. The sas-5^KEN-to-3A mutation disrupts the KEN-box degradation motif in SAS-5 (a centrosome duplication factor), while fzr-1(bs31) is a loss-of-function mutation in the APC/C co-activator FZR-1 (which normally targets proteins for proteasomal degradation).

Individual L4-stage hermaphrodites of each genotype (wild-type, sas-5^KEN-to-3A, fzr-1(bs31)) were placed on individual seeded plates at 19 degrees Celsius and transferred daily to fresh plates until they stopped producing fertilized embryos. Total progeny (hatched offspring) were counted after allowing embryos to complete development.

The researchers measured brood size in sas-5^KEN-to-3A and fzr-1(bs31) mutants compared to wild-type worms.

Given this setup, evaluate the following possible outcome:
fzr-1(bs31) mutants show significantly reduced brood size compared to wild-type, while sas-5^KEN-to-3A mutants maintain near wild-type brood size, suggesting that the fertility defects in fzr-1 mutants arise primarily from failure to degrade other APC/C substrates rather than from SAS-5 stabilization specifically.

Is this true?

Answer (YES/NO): NO